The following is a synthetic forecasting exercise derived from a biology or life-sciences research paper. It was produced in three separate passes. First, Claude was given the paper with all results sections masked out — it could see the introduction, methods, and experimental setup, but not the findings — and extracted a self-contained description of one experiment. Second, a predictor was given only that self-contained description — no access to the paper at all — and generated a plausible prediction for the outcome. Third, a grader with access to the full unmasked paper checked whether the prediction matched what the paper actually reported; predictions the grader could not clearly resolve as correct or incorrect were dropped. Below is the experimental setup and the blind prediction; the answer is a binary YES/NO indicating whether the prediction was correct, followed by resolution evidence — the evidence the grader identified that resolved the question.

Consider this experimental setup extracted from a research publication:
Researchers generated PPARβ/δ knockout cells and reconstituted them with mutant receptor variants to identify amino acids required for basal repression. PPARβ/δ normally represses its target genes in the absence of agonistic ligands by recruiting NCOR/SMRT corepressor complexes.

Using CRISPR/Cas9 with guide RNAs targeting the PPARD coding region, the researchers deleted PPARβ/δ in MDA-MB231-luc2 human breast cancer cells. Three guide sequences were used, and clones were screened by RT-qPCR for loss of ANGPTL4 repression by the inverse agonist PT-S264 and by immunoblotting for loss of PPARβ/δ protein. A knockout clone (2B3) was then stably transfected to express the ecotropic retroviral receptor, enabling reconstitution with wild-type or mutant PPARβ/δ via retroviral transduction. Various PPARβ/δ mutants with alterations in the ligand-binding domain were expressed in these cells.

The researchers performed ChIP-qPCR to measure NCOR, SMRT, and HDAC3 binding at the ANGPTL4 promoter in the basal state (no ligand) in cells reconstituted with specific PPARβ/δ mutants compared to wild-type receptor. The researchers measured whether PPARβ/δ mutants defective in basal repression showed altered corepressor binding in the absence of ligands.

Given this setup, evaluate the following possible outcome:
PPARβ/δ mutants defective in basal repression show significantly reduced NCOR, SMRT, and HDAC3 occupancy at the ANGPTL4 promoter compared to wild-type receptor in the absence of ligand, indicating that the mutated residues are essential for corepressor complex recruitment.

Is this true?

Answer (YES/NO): YES